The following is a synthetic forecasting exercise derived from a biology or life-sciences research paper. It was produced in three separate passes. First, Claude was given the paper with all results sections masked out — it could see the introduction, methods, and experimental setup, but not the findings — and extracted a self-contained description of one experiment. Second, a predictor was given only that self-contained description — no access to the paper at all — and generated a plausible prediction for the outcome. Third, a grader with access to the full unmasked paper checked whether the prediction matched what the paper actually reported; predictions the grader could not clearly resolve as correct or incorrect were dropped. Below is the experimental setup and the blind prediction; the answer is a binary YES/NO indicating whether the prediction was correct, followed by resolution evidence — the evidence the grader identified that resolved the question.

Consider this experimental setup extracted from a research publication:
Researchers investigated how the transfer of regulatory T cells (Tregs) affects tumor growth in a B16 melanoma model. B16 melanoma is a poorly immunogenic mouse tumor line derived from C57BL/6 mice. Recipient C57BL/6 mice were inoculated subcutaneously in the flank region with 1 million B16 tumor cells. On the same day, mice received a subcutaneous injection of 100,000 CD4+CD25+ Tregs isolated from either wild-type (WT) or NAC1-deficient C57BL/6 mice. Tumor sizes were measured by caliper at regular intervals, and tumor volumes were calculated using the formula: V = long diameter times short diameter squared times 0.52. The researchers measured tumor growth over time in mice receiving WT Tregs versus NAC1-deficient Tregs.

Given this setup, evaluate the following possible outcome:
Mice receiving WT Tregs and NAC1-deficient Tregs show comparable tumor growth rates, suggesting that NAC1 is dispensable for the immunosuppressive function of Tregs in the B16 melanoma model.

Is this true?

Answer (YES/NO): NO